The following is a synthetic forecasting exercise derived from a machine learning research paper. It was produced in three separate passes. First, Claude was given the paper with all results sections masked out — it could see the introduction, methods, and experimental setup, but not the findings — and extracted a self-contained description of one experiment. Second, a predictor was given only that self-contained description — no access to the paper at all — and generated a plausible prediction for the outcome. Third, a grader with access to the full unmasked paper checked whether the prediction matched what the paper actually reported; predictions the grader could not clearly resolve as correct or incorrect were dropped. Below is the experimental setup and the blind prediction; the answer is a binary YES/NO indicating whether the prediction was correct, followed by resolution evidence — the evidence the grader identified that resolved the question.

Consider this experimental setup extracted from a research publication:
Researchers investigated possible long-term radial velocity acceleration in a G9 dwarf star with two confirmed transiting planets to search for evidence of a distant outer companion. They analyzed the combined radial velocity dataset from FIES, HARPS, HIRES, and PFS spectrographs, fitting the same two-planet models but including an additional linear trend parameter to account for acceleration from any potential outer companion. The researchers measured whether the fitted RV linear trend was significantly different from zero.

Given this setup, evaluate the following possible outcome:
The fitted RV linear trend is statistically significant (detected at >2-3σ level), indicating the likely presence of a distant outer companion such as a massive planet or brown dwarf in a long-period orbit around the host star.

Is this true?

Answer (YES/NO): NO